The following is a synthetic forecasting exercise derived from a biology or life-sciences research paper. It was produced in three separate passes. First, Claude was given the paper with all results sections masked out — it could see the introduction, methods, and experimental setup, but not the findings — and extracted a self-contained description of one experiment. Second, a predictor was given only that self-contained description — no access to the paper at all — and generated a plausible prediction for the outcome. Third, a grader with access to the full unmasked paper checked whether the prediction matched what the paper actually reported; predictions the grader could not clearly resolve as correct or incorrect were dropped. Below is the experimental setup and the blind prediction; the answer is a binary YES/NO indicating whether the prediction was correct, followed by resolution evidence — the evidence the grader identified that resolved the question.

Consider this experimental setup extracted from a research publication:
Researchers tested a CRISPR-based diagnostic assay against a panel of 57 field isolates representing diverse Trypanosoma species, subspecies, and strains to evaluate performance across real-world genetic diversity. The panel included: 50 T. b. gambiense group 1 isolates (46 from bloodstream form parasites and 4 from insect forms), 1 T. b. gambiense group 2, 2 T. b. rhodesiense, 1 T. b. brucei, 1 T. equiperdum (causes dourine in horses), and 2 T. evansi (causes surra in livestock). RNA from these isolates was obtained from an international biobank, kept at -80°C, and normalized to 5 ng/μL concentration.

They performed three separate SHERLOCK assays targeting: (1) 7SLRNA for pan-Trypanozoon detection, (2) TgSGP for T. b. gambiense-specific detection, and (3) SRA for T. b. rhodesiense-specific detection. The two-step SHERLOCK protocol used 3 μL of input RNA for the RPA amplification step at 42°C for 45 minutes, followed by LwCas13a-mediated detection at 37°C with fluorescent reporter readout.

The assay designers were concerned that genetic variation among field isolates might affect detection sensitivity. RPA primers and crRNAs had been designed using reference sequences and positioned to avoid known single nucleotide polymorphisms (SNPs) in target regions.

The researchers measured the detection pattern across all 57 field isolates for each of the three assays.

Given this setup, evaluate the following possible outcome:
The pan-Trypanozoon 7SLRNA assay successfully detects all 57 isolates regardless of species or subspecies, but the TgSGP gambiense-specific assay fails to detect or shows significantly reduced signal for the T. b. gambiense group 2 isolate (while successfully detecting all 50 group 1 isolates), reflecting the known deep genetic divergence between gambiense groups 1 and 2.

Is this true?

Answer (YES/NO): NO